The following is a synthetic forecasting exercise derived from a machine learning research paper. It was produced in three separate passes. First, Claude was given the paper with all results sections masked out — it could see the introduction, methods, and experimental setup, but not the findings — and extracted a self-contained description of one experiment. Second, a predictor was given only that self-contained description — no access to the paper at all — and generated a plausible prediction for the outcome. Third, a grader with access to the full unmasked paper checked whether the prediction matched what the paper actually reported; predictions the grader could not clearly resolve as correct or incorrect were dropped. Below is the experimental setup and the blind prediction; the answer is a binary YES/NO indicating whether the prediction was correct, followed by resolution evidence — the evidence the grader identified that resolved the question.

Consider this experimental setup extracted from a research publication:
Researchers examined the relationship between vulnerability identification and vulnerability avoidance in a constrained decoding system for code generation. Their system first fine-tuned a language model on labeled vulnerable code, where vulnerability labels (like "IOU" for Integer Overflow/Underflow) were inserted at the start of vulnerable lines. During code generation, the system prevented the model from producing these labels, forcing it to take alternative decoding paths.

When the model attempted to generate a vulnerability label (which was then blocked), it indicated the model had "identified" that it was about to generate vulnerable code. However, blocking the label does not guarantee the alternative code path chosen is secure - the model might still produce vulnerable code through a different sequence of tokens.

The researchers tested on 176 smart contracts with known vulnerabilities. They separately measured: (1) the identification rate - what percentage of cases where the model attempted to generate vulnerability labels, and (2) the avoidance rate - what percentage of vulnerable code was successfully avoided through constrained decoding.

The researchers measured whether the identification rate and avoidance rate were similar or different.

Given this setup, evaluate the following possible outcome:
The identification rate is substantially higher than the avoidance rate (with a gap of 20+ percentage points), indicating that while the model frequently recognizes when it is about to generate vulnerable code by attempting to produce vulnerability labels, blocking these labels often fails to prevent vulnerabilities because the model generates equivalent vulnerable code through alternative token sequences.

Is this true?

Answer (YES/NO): NO